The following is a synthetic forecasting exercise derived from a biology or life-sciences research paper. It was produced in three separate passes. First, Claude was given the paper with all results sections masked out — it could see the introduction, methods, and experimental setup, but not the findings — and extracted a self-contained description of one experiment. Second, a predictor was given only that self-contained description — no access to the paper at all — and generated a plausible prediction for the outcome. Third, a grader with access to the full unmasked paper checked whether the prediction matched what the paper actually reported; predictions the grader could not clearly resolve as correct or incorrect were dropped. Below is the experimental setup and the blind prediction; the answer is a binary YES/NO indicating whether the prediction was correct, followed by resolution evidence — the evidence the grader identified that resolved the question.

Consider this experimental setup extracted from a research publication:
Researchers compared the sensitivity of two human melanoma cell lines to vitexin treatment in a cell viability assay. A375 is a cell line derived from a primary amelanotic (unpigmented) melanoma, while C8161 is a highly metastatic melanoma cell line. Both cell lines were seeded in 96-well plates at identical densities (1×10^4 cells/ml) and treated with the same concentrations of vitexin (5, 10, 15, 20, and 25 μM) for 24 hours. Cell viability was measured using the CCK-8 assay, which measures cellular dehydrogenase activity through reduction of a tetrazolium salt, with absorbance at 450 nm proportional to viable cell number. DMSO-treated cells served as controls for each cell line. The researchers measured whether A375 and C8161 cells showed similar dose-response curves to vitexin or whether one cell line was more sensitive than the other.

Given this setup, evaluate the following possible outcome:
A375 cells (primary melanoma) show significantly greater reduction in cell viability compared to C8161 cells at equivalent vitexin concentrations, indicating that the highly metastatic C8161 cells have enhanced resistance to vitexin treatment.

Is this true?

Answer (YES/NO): NO